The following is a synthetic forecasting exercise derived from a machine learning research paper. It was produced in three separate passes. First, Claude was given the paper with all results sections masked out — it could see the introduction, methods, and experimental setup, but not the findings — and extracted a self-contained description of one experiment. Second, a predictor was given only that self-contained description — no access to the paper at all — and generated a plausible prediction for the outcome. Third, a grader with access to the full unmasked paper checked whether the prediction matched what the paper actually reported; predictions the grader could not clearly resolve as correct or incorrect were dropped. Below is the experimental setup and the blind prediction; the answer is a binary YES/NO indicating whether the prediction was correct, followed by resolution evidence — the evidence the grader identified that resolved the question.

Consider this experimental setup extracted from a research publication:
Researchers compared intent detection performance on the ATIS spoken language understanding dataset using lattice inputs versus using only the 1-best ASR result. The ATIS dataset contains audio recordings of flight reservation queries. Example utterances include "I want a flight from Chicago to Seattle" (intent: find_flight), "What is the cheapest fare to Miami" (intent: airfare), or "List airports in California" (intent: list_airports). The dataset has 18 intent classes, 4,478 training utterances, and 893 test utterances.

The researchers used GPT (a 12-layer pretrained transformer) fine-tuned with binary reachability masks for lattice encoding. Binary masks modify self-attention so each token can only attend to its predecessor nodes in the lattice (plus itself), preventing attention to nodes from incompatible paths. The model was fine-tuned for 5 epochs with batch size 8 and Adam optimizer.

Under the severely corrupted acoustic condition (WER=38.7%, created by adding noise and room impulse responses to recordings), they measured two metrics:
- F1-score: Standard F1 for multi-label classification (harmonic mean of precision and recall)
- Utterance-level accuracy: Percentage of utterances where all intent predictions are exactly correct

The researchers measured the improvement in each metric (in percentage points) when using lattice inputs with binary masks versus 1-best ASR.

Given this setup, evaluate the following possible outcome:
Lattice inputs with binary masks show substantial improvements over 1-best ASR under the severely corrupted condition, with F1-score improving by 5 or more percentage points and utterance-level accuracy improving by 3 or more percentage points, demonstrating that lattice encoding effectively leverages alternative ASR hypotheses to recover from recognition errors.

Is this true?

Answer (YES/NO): NO